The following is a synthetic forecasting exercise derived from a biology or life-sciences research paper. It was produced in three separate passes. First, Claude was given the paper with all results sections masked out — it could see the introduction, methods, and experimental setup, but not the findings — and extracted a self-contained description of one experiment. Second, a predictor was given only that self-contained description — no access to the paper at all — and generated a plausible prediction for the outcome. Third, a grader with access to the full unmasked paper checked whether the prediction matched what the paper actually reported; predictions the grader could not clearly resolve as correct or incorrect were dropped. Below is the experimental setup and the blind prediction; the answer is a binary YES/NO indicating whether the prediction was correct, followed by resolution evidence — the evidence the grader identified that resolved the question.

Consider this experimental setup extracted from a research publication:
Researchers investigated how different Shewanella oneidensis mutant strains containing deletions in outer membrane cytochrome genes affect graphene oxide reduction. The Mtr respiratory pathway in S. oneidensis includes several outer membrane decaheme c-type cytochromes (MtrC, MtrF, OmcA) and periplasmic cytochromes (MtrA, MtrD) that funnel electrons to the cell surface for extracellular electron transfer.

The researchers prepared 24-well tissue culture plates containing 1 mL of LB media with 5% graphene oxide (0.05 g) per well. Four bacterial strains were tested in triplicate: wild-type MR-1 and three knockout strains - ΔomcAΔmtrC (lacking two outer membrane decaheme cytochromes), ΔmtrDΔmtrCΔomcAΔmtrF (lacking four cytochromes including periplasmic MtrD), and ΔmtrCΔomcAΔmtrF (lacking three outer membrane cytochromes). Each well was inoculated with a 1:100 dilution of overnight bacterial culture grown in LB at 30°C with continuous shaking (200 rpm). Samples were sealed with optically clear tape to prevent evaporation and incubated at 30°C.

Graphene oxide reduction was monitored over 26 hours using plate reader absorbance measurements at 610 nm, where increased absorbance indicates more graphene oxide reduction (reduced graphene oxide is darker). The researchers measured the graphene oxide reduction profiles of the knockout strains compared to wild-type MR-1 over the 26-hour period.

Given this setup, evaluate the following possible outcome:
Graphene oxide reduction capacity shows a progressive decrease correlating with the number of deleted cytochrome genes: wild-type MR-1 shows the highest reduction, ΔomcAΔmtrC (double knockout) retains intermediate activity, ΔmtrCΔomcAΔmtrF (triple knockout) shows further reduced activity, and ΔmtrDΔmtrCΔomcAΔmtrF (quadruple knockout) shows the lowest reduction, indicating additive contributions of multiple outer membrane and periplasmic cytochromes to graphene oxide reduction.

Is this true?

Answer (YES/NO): NO